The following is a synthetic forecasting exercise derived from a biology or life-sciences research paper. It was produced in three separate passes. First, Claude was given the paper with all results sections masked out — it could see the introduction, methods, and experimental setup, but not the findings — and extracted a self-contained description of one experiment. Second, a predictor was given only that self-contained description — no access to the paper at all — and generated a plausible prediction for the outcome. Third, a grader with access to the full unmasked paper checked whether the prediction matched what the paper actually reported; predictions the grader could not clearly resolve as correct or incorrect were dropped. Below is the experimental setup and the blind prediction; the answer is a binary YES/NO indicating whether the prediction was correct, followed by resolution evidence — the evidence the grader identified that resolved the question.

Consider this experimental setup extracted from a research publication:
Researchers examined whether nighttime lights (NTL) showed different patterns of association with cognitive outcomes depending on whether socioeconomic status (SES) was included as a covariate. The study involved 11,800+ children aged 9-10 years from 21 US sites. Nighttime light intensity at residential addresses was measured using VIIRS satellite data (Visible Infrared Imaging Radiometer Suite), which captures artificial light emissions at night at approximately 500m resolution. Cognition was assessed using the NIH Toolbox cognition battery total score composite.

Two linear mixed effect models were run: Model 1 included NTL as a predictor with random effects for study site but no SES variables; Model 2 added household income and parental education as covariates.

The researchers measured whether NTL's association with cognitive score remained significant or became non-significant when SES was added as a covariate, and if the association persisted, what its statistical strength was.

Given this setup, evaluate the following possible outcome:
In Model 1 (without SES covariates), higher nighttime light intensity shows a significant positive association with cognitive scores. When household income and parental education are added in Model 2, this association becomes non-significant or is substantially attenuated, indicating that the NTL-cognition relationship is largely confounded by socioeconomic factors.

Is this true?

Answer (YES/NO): NO